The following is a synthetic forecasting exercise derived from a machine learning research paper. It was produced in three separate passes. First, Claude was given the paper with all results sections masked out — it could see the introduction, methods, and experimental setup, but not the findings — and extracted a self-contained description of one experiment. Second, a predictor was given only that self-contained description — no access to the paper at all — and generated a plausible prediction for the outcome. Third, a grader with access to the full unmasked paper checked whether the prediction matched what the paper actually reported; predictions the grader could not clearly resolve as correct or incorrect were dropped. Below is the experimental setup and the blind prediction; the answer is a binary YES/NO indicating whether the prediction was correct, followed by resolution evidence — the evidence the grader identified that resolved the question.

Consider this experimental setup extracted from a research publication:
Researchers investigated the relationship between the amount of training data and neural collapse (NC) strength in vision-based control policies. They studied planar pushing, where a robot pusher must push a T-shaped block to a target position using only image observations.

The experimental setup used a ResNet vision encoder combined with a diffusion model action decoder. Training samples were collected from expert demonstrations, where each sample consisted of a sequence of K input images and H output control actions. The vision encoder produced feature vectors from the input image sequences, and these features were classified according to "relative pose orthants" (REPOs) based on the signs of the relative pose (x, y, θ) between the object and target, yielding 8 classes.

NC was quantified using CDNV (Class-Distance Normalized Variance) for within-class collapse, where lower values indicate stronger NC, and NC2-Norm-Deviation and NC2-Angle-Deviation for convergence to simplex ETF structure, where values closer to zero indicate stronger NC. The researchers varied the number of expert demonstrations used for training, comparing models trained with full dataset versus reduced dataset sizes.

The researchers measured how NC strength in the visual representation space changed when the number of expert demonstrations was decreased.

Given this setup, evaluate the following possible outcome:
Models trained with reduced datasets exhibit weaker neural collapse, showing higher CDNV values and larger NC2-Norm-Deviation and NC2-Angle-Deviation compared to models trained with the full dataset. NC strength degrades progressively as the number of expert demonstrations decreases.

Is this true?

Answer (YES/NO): YES